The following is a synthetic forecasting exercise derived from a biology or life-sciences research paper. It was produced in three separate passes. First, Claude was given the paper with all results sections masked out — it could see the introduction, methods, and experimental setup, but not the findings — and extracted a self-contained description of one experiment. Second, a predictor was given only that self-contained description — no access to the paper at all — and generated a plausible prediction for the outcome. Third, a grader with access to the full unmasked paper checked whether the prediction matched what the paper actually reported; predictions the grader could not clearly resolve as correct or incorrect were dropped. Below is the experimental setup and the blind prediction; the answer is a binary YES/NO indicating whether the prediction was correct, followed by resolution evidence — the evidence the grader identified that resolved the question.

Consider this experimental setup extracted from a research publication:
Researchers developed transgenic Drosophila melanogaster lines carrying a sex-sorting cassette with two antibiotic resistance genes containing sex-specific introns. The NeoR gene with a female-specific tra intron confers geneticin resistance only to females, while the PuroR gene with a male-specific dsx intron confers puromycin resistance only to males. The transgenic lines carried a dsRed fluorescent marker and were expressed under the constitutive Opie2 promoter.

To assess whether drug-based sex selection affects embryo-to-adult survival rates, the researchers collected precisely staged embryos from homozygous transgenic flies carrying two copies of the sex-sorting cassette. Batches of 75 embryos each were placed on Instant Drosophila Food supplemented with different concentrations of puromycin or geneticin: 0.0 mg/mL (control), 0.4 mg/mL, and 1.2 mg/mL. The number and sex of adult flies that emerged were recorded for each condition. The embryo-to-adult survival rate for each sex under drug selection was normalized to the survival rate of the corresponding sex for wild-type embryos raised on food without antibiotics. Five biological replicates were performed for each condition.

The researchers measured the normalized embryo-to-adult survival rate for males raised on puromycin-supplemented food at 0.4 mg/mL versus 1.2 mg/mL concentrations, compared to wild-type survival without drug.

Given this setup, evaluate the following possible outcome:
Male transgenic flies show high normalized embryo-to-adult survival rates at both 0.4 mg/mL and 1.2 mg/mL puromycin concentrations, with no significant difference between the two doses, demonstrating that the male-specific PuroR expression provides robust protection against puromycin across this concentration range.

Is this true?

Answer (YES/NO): YES